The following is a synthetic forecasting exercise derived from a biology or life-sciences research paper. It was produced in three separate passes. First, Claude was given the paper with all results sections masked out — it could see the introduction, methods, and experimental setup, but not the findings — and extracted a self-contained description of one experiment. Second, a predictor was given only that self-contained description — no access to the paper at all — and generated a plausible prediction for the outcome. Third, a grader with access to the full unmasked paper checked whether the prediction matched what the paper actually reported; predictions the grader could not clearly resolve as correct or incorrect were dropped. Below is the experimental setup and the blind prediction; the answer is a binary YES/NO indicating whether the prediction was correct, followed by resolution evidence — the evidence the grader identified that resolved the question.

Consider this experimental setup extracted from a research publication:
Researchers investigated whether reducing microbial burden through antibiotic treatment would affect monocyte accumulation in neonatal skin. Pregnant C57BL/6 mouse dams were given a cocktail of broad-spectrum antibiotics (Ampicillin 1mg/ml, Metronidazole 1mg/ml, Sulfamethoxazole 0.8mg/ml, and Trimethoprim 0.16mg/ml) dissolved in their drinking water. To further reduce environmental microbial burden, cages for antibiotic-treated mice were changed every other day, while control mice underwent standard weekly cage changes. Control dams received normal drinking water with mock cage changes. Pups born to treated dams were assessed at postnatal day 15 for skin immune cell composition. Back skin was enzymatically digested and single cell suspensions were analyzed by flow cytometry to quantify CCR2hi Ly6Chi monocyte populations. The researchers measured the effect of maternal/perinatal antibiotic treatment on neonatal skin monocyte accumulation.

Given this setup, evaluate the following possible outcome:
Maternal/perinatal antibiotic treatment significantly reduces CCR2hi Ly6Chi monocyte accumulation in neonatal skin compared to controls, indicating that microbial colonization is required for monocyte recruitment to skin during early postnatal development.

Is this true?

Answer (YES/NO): YES